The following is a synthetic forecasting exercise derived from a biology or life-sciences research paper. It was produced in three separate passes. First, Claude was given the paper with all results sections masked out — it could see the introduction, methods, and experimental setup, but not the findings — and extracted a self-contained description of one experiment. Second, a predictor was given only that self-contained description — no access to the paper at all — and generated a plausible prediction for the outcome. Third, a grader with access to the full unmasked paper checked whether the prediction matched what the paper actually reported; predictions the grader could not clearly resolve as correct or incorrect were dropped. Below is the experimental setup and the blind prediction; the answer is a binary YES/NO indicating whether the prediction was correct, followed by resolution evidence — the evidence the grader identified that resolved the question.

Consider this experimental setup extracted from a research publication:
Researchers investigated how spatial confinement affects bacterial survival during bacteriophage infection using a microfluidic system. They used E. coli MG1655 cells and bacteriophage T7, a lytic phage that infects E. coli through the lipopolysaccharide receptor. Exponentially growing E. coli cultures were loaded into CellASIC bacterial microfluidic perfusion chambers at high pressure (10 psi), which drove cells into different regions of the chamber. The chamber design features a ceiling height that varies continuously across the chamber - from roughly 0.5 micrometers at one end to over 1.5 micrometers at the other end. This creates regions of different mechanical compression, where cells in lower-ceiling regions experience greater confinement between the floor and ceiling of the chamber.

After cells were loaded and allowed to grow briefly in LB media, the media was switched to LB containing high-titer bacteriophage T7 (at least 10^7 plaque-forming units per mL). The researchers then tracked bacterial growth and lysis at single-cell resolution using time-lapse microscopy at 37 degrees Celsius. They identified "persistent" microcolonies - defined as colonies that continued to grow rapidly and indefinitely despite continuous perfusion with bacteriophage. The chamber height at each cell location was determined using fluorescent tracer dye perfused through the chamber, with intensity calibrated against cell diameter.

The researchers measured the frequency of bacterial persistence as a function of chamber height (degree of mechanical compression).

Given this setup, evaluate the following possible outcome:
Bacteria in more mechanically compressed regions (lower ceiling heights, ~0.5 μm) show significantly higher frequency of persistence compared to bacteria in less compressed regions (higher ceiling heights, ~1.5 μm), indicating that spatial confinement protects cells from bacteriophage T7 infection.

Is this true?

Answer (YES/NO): YES